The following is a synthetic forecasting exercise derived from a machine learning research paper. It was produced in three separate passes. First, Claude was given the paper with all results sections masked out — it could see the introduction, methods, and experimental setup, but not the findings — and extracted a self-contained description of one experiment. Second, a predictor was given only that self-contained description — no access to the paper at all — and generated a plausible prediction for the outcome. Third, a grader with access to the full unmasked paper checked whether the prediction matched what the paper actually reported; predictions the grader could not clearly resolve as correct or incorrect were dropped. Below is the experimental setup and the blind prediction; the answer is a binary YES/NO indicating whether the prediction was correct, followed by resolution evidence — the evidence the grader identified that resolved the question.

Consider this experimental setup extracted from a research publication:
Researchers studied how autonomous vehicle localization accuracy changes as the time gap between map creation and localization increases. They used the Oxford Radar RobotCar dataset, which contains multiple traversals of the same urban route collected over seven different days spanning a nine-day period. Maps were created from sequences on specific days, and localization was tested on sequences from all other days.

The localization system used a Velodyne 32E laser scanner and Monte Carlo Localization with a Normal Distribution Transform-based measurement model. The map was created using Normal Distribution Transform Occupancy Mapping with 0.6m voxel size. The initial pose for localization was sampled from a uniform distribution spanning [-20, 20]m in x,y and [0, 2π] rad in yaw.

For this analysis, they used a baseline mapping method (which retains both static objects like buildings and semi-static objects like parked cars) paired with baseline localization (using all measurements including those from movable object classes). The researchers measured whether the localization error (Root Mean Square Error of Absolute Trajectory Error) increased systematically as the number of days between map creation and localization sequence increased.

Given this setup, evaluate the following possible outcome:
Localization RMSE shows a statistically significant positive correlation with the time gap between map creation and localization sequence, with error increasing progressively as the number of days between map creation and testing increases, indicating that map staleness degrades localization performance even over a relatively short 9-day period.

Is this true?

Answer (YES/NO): NO